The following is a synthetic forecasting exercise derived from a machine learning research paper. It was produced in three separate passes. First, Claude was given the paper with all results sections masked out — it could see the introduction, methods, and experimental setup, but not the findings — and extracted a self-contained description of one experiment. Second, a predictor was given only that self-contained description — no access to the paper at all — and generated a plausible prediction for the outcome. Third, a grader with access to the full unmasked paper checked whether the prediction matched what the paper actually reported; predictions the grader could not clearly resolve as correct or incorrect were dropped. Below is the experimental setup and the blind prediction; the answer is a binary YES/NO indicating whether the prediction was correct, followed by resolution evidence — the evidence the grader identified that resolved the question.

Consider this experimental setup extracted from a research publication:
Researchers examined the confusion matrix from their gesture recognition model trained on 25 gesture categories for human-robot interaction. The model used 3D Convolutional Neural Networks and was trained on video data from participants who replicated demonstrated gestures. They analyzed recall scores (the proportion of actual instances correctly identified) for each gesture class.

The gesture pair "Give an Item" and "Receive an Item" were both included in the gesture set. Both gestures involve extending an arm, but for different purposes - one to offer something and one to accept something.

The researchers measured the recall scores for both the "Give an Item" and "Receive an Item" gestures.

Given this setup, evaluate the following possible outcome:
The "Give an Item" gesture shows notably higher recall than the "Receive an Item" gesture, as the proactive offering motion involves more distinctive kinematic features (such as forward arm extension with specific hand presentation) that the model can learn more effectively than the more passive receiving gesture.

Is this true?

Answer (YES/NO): NO